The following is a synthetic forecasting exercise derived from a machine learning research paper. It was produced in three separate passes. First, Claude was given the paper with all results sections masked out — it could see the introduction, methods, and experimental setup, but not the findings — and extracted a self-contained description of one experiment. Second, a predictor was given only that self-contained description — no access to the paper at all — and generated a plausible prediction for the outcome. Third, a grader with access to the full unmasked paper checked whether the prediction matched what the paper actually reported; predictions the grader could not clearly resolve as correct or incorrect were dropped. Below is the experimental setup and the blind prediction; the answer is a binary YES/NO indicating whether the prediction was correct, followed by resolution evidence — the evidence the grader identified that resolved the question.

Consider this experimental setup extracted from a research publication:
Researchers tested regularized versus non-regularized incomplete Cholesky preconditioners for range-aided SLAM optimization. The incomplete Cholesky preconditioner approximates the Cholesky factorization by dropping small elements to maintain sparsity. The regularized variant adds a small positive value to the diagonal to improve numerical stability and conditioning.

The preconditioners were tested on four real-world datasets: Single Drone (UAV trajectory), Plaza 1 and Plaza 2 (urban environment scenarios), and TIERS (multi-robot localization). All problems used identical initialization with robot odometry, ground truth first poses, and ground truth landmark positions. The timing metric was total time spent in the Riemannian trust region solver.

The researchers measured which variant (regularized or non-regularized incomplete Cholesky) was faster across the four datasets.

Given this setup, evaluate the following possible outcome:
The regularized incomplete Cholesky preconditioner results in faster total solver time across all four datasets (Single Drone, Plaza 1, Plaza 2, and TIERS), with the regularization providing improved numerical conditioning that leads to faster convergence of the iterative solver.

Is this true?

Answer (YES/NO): NO